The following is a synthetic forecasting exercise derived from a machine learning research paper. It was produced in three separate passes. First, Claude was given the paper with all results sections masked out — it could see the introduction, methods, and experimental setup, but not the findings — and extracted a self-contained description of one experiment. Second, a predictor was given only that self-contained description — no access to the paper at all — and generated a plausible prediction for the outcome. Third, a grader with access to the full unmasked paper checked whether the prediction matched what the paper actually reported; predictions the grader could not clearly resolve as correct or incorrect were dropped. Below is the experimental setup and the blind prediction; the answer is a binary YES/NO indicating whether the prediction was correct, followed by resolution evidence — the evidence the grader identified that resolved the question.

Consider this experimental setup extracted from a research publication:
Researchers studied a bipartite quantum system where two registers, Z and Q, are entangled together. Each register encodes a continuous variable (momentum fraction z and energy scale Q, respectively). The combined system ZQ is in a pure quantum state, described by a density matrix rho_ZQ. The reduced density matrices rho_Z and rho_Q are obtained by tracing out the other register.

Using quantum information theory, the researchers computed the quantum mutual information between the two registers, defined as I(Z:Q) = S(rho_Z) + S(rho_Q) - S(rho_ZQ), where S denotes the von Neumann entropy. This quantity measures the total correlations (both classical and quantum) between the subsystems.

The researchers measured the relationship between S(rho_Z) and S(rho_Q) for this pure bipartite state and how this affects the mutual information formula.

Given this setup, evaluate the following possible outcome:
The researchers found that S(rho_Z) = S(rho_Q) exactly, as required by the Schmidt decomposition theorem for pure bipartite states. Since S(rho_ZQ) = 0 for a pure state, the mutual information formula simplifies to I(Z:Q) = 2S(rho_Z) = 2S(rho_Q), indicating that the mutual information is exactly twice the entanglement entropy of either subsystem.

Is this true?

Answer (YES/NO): YES